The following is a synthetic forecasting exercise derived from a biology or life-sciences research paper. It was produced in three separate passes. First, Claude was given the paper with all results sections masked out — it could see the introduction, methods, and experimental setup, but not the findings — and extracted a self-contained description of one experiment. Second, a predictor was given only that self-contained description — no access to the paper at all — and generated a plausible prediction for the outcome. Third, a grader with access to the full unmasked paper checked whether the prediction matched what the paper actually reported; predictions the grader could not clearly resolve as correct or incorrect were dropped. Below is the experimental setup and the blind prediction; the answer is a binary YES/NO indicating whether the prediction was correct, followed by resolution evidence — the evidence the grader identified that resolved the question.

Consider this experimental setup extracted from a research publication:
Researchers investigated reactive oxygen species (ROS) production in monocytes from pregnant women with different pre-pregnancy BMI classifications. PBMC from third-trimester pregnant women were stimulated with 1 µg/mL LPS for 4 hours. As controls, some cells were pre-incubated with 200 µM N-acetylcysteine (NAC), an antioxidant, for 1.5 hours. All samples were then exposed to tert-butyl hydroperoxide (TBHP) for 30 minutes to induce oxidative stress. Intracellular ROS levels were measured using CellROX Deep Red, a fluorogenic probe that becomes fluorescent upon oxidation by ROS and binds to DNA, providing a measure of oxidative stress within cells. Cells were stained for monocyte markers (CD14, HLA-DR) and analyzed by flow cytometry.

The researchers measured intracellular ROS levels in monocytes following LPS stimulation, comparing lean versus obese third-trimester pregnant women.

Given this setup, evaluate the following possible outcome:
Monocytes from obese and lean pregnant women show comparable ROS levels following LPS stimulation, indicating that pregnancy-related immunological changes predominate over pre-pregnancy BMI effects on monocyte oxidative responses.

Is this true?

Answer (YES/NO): NO